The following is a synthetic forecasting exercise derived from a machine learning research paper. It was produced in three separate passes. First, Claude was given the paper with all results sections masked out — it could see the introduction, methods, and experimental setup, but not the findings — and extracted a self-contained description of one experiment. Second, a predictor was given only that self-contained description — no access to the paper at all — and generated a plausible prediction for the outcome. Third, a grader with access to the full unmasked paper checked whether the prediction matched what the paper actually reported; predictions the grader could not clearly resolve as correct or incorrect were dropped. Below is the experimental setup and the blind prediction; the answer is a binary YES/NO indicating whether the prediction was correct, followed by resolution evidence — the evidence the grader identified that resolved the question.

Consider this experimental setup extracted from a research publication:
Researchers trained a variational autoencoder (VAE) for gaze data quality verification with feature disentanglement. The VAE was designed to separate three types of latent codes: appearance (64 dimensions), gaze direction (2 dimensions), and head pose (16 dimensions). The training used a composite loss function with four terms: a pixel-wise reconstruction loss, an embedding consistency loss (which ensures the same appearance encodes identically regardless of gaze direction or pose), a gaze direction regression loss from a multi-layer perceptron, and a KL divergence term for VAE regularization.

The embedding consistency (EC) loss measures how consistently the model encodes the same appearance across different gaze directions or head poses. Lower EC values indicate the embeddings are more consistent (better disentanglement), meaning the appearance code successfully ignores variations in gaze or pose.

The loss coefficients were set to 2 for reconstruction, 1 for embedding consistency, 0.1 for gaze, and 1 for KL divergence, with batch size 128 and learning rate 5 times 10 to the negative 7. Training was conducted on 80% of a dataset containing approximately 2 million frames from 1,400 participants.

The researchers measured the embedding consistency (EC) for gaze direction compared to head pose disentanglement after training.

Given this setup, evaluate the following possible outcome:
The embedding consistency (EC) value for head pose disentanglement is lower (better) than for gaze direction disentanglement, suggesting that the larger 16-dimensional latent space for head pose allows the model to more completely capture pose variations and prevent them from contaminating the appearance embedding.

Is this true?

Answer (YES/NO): NO